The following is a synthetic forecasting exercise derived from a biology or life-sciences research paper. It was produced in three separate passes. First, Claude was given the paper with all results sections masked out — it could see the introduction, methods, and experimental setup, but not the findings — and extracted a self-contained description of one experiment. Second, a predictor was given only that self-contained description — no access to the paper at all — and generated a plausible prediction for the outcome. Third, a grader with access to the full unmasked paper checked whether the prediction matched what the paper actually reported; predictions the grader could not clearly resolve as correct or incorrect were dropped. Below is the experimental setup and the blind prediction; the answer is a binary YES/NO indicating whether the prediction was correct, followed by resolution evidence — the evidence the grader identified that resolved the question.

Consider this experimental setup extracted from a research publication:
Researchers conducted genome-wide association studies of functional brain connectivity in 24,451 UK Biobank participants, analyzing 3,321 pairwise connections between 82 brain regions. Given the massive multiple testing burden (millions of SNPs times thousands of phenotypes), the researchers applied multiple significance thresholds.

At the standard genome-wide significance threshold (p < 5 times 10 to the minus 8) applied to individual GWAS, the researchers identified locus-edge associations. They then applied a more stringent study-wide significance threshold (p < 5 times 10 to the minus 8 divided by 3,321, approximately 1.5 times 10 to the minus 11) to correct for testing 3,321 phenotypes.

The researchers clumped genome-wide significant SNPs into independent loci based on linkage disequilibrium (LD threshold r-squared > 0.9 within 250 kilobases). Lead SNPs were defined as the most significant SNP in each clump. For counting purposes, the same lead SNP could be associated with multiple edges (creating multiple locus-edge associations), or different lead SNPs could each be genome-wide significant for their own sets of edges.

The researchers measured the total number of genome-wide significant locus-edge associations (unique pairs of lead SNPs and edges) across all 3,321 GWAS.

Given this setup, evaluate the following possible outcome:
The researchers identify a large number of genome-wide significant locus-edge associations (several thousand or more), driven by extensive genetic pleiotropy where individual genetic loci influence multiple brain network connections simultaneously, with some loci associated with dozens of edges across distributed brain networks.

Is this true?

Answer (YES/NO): NO